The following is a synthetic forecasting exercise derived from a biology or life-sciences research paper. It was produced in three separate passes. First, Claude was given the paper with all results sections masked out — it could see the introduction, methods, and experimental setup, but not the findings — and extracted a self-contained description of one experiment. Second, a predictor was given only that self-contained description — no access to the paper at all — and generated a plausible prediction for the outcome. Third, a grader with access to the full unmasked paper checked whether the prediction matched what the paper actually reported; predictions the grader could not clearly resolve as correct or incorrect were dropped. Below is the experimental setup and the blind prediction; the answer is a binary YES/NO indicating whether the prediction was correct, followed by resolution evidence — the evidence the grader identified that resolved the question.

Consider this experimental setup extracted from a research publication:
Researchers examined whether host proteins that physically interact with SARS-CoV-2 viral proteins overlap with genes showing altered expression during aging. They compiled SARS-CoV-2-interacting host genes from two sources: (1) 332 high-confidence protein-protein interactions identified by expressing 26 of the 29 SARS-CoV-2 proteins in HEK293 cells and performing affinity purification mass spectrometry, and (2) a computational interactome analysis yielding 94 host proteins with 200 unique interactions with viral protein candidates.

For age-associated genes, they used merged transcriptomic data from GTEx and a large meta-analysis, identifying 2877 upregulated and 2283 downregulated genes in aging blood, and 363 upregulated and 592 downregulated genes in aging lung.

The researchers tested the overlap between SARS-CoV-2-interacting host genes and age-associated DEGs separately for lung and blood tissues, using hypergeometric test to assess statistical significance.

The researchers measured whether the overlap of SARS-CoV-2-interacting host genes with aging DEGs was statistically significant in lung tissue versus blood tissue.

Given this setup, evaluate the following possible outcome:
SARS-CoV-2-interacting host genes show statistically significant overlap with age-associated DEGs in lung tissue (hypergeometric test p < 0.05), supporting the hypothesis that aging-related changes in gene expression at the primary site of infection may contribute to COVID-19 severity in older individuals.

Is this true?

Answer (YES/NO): NO